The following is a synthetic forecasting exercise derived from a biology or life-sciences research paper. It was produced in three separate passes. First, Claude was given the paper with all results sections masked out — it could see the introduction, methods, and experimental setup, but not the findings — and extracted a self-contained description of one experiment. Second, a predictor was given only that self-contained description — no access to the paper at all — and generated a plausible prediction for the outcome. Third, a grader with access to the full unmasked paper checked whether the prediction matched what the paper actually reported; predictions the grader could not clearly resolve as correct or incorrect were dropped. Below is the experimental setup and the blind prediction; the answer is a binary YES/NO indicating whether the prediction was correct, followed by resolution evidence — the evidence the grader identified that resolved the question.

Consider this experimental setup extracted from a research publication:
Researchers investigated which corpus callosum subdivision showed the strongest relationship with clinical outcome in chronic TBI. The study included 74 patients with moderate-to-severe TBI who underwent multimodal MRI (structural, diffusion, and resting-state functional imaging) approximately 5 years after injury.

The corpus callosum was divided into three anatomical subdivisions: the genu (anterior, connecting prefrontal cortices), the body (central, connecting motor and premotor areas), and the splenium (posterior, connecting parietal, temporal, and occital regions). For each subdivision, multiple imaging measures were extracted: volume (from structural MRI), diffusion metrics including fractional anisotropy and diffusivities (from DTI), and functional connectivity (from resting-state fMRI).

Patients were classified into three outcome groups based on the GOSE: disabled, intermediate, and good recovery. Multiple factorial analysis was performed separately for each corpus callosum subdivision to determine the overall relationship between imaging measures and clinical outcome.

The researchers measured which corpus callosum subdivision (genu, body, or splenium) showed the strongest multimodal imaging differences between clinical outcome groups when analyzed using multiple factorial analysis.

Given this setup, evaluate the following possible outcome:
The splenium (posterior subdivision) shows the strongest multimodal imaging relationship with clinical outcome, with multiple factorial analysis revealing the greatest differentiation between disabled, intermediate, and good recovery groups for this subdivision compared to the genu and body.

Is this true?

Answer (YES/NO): NO